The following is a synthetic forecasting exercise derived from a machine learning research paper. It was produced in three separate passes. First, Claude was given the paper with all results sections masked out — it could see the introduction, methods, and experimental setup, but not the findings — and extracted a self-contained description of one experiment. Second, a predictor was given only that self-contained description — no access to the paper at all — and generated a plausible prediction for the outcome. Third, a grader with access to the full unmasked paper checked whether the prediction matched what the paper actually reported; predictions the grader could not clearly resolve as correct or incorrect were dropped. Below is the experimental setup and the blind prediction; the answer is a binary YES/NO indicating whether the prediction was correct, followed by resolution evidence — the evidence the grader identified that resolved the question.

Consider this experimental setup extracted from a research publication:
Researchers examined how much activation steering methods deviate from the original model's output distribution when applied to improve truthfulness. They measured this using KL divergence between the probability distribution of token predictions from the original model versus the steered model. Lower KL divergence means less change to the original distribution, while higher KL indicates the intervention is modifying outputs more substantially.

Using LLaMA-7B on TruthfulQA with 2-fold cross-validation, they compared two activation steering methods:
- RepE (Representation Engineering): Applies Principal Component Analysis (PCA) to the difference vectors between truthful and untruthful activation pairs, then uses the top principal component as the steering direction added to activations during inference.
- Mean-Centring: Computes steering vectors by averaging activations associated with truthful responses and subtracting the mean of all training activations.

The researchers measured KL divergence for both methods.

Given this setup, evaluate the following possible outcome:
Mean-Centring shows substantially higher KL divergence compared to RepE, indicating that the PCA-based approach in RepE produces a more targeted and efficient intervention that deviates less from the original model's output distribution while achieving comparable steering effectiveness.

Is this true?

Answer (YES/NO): NO